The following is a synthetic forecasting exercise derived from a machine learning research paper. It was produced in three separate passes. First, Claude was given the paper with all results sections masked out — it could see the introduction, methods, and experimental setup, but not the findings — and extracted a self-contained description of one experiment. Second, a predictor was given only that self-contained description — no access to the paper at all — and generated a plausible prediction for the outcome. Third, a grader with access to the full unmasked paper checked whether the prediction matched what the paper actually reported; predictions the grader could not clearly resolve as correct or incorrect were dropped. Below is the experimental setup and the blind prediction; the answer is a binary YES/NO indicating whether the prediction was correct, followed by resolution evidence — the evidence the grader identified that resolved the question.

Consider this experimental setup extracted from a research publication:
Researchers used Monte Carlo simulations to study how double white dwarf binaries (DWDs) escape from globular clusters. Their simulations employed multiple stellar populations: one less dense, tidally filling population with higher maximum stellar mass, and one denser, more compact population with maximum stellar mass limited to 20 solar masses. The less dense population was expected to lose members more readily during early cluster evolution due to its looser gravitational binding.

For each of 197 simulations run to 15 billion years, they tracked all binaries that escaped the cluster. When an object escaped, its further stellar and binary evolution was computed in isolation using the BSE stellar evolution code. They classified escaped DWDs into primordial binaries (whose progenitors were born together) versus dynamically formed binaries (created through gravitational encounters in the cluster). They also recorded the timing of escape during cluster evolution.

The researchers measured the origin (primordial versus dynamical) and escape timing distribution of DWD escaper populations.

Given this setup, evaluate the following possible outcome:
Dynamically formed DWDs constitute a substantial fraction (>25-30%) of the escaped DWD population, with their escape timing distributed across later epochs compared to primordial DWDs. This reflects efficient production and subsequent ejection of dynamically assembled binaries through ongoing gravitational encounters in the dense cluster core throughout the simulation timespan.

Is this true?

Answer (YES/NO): NO